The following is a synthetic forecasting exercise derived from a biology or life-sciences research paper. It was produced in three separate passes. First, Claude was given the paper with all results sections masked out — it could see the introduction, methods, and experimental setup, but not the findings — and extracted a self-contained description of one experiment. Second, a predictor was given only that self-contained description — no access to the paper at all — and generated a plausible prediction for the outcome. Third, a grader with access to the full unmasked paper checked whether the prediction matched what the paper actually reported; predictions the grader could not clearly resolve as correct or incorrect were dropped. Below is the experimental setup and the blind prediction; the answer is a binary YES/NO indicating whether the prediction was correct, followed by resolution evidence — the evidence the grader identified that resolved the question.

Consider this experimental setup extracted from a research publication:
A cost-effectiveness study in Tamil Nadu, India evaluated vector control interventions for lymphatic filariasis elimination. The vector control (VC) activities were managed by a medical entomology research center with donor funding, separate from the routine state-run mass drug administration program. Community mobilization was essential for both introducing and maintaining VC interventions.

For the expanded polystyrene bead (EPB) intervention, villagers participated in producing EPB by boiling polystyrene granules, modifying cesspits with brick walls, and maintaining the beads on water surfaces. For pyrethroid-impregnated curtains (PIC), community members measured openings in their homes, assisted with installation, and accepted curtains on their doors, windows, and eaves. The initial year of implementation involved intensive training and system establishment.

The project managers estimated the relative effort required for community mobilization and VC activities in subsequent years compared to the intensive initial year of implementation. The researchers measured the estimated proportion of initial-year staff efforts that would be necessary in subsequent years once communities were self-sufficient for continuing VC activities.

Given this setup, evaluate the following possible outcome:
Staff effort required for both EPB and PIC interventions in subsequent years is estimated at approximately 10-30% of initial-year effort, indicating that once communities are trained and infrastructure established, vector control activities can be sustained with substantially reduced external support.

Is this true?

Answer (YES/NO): YES